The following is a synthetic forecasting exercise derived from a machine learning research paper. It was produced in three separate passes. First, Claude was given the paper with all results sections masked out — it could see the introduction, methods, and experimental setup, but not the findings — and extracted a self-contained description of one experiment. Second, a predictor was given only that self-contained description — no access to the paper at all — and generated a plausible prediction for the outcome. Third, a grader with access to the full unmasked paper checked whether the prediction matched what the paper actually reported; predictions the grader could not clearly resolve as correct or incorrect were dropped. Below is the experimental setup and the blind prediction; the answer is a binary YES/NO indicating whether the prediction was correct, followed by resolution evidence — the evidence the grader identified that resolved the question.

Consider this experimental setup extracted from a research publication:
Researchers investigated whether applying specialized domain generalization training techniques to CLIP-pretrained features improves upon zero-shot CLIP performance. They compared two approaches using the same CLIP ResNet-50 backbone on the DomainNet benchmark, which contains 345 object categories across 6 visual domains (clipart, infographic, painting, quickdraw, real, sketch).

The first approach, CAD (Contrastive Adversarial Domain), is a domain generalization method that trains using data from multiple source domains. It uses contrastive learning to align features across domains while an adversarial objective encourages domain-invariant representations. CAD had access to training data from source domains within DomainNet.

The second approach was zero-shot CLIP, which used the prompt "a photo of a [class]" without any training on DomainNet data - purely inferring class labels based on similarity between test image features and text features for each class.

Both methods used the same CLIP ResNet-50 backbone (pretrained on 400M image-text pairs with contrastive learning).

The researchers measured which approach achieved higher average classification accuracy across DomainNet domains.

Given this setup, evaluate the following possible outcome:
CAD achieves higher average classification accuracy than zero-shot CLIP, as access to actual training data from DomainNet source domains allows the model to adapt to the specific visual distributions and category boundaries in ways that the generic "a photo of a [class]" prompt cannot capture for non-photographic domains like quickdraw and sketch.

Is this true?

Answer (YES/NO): NO